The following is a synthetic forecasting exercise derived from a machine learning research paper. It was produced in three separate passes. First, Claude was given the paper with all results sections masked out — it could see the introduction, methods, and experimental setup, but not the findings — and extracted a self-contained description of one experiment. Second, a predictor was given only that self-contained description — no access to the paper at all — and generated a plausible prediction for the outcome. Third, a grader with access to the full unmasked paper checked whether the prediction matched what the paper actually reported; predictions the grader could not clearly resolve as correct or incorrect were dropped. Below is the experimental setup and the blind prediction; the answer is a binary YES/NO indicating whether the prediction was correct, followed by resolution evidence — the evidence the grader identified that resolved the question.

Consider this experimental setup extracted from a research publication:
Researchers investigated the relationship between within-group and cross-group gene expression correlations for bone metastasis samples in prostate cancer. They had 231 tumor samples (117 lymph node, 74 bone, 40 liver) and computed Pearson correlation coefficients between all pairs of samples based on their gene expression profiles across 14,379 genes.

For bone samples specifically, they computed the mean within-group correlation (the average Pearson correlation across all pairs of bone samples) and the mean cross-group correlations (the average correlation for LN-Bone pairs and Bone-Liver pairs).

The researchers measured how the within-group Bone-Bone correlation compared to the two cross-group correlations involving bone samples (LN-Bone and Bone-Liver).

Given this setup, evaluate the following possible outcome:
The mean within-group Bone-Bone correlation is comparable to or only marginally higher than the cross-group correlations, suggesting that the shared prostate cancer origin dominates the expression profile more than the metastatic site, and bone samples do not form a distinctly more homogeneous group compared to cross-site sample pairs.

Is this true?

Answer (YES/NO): YES